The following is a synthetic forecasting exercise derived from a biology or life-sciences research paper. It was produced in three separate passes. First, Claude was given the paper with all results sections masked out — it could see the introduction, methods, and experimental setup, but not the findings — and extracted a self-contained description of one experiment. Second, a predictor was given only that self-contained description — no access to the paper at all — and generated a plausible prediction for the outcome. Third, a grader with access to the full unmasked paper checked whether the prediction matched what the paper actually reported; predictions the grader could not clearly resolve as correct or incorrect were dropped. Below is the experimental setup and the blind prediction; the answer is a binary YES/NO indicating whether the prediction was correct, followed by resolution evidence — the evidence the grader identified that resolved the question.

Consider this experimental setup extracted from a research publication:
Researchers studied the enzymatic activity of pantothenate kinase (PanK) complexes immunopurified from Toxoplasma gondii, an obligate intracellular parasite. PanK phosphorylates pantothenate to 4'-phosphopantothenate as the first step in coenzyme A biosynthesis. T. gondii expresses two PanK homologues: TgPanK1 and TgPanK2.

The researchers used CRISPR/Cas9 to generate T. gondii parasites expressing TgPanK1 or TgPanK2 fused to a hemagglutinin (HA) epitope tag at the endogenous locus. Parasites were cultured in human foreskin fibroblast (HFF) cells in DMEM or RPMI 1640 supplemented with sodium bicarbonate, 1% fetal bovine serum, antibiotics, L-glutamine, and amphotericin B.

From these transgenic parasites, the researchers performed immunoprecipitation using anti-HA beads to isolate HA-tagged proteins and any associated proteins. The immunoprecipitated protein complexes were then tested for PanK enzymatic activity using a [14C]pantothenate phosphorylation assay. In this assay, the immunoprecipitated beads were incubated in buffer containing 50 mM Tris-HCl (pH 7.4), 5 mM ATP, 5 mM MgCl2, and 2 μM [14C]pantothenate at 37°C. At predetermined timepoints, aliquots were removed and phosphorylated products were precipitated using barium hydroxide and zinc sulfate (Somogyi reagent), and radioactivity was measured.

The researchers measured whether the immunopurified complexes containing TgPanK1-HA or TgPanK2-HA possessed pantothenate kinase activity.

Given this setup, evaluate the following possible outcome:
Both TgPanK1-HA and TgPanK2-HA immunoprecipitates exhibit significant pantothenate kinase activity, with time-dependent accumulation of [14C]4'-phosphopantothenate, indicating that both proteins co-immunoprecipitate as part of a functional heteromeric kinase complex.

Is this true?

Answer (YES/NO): YES